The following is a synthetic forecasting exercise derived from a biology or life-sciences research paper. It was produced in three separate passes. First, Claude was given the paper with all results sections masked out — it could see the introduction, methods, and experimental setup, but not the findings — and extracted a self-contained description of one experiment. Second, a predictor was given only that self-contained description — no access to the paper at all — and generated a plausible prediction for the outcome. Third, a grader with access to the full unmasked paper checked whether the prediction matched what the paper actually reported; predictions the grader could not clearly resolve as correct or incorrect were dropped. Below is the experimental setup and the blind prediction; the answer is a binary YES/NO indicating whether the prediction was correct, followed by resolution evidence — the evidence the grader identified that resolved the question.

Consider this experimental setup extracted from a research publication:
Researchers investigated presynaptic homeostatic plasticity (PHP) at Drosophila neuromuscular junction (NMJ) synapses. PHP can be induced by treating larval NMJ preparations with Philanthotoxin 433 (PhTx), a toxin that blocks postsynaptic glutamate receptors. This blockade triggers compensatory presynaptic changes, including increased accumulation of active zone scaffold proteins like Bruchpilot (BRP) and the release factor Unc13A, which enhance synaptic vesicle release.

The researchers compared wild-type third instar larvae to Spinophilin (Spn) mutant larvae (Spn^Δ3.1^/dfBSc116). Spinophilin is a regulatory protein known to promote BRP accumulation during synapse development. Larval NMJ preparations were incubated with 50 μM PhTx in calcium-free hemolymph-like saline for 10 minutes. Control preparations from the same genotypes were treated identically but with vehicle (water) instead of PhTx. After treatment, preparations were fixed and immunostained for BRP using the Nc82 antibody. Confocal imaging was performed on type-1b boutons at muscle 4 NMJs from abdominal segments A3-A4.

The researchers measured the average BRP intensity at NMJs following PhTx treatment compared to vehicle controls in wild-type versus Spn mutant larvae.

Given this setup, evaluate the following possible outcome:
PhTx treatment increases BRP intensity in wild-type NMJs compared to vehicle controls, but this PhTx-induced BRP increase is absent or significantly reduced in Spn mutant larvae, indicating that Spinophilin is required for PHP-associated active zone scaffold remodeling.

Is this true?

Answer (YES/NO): YES